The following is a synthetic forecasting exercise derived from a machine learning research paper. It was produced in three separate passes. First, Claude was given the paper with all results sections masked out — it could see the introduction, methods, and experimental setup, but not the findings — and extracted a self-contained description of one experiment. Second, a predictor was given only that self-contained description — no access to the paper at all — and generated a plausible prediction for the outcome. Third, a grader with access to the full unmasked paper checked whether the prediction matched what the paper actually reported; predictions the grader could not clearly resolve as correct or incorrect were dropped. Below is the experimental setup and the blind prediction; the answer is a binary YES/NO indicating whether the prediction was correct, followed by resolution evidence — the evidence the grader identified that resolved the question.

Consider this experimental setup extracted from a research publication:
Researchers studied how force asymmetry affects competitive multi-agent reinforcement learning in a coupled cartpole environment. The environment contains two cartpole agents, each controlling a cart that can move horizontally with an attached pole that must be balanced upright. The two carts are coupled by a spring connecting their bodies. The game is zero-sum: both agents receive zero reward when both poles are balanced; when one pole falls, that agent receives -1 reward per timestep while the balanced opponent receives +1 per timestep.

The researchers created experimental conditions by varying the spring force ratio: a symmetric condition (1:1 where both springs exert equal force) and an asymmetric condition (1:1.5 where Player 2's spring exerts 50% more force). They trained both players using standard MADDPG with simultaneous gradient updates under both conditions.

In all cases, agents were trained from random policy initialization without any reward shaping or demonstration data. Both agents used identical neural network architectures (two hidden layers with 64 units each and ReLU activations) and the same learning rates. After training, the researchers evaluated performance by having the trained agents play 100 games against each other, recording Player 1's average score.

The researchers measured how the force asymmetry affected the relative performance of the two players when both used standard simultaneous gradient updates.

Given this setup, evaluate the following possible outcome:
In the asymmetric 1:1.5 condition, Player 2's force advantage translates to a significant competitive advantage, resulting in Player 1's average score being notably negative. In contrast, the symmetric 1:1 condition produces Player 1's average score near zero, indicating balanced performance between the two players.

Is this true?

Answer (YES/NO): NO